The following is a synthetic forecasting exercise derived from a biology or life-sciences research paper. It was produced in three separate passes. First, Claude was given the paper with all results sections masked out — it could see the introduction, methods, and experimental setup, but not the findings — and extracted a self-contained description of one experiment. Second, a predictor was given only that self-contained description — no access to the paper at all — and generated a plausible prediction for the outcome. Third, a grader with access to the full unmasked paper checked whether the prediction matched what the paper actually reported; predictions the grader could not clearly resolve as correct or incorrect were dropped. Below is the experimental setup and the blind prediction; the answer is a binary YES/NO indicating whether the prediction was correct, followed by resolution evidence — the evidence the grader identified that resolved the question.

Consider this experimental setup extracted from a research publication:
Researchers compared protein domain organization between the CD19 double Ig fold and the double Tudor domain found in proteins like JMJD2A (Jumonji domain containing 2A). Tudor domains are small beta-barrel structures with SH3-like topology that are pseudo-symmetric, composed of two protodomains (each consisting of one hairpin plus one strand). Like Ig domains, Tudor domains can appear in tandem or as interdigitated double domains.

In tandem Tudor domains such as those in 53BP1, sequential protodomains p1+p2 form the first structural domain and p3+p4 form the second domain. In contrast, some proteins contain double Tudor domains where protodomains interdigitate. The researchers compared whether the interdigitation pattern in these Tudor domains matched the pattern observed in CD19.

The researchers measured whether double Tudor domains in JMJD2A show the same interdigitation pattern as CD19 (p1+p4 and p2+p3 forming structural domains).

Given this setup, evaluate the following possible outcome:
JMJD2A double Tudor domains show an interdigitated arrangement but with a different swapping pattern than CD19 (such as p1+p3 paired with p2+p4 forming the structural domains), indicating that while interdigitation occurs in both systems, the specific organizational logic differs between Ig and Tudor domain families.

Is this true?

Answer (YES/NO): NO